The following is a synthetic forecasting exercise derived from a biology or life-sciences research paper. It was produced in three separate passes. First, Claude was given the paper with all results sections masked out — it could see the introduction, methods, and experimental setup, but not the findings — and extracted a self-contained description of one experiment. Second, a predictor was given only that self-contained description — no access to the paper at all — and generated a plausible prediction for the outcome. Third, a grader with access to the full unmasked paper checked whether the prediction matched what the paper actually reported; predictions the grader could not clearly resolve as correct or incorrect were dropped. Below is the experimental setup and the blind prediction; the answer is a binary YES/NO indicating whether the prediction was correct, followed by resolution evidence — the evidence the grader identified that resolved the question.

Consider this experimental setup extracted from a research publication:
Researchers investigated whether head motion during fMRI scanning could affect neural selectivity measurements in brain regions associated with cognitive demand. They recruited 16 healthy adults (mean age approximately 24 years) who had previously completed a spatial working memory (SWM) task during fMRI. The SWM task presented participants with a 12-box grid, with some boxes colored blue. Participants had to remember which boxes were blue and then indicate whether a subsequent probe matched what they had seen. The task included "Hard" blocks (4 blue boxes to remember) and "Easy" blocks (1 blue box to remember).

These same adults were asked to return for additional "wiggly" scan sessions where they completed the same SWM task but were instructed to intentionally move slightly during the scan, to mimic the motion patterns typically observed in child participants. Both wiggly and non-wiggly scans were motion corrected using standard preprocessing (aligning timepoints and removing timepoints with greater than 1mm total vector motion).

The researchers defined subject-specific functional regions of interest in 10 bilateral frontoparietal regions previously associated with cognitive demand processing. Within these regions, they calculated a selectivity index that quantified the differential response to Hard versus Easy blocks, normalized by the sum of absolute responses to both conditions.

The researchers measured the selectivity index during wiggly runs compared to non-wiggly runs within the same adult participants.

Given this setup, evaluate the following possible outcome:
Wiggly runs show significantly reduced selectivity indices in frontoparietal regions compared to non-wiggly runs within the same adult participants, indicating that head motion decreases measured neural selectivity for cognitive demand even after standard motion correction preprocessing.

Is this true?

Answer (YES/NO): NO